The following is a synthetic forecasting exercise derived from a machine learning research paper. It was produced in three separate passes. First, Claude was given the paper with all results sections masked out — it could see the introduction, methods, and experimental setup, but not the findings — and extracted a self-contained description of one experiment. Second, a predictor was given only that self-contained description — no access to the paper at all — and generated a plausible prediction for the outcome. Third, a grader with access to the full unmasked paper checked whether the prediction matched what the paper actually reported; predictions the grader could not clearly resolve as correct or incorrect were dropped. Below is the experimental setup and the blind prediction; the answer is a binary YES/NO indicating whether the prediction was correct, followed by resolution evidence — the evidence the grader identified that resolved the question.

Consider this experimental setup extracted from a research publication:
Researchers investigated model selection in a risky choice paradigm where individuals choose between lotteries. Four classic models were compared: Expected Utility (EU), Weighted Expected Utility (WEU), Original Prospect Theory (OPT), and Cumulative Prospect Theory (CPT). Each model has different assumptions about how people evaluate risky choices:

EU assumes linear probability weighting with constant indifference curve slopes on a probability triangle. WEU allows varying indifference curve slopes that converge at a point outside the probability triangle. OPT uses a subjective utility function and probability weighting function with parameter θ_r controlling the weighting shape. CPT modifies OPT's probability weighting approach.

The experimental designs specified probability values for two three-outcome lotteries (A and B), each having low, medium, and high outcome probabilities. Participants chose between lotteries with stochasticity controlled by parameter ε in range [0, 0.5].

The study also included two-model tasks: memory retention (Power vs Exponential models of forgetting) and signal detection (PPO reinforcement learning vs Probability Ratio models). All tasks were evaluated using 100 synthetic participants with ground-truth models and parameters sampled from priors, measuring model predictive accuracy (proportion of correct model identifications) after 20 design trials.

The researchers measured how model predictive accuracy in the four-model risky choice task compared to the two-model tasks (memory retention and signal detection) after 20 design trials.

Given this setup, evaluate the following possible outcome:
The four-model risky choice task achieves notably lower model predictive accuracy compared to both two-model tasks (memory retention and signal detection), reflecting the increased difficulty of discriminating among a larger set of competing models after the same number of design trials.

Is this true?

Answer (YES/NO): YES